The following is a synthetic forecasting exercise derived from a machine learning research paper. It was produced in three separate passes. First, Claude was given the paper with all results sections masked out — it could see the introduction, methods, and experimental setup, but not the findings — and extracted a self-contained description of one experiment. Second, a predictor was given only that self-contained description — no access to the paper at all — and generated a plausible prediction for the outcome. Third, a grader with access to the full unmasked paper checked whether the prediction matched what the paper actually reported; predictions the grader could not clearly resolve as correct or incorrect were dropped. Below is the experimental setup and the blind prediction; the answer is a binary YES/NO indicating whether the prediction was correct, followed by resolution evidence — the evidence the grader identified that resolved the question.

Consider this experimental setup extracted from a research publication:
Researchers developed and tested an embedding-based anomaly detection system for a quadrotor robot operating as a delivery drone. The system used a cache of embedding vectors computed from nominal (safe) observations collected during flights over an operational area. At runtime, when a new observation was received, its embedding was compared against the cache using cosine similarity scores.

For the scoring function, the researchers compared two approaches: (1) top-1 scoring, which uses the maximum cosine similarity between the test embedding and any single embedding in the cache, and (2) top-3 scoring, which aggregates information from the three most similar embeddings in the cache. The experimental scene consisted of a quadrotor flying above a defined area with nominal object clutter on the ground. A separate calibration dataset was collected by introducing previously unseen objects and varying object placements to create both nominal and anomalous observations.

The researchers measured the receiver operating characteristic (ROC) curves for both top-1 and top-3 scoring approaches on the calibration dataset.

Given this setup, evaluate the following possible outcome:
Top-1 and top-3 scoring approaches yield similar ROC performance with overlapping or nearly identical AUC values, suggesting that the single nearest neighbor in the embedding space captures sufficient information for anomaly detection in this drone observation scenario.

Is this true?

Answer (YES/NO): NO